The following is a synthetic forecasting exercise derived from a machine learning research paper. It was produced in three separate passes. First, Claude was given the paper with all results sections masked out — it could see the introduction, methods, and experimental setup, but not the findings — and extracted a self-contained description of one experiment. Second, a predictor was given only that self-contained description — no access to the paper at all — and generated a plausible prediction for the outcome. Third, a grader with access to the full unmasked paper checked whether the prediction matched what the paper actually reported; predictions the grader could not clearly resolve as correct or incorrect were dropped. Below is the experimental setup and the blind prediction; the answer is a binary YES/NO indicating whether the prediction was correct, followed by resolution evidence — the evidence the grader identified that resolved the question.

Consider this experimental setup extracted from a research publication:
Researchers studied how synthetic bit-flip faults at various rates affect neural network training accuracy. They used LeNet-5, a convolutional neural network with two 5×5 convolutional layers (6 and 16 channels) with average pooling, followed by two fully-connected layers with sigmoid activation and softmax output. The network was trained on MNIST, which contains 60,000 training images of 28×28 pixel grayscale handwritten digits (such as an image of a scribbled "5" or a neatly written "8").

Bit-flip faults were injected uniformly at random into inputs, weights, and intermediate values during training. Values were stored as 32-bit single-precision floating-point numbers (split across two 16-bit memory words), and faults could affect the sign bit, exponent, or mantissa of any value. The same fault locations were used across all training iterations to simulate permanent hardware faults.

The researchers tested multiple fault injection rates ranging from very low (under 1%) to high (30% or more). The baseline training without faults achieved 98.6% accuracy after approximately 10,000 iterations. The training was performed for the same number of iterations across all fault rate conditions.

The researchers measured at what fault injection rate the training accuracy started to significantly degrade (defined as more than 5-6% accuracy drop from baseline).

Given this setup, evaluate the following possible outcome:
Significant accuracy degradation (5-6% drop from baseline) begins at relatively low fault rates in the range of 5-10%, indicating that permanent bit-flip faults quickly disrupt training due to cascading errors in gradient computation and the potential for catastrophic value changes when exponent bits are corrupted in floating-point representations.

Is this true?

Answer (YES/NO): NO